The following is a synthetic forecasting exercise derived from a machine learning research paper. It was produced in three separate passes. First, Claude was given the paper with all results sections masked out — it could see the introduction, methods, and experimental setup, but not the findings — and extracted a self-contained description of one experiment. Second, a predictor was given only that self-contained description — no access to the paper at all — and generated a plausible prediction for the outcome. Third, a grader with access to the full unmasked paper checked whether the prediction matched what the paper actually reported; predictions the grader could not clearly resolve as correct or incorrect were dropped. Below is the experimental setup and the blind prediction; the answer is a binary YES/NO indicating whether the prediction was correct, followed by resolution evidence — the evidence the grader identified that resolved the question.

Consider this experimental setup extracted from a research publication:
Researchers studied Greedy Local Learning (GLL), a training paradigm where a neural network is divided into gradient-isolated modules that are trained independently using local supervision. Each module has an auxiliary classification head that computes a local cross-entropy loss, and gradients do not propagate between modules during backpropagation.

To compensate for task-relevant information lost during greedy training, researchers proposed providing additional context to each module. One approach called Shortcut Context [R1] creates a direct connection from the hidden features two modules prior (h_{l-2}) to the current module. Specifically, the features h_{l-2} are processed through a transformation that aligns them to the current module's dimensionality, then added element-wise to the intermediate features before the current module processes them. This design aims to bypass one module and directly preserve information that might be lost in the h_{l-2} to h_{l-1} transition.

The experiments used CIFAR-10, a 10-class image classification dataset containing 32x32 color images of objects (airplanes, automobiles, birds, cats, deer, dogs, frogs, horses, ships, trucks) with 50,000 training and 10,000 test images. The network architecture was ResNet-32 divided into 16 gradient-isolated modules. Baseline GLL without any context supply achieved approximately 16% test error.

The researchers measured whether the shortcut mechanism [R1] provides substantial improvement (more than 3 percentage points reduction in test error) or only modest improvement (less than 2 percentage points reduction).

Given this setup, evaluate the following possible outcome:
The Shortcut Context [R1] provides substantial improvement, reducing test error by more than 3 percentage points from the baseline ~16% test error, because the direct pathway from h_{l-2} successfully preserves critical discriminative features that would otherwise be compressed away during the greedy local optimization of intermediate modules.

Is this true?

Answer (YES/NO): NO